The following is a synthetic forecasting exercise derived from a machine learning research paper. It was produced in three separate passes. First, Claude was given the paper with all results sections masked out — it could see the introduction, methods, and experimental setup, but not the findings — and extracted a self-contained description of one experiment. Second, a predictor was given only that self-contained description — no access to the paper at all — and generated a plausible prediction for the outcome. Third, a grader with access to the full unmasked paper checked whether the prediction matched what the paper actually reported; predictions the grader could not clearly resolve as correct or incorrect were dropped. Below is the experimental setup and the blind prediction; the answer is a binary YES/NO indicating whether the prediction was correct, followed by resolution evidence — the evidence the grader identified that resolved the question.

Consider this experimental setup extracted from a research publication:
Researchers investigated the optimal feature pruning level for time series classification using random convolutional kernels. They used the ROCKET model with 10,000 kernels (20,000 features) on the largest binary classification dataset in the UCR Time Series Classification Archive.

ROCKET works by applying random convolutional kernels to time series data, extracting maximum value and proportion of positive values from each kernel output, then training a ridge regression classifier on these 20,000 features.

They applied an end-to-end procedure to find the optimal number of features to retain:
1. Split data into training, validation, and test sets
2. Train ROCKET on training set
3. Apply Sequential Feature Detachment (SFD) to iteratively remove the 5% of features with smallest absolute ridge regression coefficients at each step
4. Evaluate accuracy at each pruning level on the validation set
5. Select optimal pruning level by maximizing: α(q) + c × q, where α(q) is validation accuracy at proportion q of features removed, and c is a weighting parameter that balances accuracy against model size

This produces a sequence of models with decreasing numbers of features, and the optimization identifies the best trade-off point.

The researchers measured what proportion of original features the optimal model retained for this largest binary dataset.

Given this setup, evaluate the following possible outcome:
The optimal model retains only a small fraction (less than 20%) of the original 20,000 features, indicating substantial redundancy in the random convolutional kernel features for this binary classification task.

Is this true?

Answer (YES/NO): YES